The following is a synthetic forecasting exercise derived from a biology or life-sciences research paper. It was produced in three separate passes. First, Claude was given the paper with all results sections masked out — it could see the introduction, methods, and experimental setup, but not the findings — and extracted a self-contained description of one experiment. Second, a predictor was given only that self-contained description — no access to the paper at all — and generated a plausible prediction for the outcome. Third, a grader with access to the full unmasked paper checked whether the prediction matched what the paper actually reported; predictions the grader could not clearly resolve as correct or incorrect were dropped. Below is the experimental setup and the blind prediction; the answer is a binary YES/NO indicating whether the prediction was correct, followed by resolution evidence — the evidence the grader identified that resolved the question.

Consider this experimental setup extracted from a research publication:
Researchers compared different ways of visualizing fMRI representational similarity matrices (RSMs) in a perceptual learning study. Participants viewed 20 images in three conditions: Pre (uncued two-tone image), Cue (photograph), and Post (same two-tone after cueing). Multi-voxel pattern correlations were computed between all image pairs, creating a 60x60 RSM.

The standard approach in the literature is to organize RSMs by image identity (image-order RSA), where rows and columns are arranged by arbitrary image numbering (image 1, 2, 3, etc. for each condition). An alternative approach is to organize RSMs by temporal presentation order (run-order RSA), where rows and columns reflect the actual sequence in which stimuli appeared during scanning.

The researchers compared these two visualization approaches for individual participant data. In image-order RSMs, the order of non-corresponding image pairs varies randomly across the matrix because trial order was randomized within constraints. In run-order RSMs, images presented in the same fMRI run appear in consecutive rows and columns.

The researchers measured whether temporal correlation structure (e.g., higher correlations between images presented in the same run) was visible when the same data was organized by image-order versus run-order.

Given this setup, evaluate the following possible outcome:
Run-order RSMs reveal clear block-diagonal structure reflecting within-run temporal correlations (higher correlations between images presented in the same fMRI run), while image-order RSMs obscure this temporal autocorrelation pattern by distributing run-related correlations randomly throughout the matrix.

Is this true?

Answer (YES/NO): YES